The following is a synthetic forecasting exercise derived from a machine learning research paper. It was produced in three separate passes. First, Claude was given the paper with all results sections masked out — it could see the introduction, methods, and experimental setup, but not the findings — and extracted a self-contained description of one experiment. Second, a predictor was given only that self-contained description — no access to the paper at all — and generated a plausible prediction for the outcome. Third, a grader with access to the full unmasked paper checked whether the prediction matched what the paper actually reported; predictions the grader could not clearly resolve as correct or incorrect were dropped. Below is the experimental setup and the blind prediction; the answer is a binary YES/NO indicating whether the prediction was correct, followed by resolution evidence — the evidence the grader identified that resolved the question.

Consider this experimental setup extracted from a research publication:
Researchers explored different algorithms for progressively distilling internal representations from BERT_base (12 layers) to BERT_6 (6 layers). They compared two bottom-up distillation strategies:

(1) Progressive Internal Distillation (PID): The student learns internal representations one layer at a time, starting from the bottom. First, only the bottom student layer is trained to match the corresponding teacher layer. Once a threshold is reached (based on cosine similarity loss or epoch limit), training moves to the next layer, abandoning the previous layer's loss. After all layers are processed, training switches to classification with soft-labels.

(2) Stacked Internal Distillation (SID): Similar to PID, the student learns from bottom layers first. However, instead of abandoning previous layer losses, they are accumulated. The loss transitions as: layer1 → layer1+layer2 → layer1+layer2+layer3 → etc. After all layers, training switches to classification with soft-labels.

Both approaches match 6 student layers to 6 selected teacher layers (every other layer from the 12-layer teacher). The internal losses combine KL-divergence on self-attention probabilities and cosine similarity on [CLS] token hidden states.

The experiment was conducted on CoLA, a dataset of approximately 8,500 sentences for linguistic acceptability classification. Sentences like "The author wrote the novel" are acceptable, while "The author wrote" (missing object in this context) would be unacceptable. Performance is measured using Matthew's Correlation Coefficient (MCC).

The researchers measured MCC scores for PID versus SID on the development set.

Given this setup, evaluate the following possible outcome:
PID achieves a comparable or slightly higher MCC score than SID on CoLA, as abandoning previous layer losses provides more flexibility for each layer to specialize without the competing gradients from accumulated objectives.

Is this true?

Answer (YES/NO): NO